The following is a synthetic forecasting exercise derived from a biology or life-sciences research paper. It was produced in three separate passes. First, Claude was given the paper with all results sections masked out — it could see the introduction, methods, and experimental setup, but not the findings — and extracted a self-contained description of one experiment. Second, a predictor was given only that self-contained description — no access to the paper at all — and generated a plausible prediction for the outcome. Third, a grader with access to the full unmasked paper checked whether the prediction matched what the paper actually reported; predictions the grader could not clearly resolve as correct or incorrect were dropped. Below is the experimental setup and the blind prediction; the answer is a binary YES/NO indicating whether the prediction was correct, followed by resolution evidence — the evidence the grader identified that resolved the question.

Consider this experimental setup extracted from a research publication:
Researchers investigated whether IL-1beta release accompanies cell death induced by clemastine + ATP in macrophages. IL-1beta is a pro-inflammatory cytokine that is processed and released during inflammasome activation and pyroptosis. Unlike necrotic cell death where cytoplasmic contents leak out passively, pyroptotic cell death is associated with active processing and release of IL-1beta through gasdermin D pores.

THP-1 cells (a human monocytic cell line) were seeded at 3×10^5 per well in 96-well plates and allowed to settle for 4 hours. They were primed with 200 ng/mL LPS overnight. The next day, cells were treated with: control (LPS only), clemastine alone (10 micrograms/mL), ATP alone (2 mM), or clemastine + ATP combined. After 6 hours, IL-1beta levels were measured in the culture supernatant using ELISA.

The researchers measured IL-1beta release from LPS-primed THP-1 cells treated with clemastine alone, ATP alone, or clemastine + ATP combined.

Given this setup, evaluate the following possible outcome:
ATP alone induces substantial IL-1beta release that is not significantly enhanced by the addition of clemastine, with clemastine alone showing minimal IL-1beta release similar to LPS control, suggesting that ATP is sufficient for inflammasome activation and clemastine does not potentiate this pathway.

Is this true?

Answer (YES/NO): NO